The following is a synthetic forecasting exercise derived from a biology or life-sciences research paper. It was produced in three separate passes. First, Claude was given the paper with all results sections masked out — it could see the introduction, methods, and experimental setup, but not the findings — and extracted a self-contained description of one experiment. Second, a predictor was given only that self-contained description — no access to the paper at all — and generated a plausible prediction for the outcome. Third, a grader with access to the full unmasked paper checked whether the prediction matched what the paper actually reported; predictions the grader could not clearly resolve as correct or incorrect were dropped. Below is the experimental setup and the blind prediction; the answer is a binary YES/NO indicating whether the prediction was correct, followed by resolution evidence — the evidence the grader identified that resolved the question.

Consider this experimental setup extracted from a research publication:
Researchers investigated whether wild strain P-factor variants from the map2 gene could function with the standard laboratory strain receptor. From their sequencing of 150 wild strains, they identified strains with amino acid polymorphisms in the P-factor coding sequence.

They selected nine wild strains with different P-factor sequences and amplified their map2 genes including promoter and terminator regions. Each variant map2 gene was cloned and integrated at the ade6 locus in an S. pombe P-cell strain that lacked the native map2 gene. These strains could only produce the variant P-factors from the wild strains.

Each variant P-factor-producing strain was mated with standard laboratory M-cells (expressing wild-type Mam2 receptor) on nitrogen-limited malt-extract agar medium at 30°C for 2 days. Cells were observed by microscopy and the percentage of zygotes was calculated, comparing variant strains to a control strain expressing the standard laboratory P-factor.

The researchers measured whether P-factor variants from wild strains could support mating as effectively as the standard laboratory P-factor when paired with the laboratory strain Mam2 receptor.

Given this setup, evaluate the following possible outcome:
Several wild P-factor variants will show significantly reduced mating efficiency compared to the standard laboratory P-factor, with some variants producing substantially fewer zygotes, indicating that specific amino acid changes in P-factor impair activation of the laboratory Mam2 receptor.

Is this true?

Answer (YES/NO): NO